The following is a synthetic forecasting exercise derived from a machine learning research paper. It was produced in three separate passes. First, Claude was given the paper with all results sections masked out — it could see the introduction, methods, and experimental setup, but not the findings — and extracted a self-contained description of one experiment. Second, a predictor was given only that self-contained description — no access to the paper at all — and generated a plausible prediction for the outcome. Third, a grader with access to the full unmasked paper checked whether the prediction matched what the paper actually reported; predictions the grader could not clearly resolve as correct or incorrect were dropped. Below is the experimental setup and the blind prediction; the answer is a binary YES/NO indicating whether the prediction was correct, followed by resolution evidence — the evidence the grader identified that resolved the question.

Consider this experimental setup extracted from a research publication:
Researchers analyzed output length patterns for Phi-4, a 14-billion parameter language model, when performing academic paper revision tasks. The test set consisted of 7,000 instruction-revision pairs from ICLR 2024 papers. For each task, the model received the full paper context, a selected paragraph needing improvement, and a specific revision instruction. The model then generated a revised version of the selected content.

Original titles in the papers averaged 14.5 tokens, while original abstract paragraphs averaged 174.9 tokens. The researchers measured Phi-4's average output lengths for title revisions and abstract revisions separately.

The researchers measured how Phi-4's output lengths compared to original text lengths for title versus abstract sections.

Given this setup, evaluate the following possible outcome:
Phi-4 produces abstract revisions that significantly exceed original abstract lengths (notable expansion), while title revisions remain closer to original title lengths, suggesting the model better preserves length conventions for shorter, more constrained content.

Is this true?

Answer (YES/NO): NO